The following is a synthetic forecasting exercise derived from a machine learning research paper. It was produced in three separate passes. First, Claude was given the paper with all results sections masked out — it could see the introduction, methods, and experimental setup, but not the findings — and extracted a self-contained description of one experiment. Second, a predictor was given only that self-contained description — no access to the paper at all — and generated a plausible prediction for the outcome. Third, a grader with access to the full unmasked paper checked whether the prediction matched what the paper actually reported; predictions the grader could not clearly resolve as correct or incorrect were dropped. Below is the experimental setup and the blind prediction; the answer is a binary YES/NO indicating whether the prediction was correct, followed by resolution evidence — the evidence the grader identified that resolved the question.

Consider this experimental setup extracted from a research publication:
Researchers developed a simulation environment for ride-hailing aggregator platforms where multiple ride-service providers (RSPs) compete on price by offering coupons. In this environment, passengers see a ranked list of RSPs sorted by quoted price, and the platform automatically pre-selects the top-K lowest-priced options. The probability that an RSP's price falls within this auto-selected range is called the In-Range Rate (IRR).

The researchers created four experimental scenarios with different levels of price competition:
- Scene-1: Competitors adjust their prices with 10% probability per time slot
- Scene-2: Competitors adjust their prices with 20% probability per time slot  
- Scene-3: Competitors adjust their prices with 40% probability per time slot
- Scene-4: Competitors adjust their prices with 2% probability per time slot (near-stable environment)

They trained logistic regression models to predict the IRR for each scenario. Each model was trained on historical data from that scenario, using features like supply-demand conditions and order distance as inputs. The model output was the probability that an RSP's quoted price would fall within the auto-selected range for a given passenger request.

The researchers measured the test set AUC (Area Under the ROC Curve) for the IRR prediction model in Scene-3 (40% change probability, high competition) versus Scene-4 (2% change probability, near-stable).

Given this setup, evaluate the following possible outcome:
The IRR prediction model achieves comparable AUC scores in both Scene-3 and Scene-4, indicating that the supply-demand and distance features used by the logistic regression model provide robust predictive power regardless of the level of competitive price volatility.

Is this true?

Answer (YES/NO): NO